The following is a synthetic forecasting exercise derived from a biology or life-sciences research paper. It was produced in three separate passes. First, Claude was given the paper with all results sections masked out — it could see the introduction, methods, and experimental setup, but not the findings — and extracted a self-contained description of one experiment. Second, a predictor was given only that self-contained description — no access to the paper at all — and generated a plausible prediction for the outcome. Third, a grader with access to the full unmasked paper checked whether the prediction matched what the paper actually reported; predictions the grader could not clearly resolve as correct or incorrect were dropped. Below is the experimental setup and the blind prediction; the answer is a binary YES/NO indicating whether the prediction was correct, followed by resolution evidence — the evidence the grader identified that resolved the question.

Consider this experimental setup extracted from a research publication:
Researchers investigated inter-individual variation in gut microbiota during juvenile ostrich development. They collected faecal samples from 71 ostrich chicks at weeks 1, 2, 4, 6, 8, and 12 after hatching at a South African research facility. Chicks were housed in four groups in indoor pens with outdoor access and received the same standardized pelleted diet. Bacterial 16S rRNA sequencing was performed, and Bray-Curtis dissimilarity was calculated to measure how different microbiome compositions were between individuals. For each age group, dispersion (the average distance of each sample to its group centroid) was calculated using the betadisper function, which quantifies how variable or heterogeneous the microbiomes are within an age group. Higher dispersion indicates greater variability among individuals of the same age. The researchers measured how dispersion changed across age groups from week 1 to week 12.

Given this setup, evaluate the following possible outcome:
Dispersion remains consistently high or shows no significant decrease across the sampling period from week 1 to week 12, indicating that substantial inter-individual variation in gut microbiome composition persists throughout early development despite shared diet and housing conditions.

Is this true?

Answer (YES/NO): YES